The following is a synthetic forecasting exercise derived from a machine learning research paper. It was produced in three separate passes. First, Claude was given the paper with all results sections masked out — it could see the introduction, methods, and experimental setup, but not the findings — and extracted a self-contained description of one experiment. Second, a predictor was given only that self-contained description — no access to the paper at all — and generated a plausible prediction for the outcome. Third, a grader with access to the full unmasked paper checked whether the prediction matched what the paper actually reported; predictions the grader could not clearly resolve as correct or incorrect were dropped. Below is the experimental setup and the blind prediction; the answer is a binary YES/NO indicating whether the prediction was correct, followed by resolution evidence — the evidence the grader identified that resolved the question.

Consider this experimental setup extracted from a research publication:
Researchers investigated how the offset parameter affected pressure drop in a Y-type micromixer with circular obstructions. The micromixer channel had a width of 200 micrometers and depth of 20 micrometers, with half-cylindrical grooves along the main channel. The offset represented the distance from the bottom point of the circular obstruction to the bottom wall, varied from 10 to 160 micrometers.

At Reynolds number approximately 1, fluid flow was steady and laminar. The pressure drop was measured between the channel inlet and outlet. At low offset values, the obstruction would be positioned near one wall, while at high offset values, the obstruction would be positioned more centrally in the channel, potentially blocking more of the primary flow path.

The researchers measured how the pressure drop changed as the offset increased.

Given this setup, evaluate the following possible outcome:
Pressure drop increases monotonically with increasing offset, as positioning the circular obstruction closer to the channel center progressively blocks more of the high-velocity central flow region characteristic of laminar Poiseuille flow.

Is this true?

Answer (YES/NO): NO